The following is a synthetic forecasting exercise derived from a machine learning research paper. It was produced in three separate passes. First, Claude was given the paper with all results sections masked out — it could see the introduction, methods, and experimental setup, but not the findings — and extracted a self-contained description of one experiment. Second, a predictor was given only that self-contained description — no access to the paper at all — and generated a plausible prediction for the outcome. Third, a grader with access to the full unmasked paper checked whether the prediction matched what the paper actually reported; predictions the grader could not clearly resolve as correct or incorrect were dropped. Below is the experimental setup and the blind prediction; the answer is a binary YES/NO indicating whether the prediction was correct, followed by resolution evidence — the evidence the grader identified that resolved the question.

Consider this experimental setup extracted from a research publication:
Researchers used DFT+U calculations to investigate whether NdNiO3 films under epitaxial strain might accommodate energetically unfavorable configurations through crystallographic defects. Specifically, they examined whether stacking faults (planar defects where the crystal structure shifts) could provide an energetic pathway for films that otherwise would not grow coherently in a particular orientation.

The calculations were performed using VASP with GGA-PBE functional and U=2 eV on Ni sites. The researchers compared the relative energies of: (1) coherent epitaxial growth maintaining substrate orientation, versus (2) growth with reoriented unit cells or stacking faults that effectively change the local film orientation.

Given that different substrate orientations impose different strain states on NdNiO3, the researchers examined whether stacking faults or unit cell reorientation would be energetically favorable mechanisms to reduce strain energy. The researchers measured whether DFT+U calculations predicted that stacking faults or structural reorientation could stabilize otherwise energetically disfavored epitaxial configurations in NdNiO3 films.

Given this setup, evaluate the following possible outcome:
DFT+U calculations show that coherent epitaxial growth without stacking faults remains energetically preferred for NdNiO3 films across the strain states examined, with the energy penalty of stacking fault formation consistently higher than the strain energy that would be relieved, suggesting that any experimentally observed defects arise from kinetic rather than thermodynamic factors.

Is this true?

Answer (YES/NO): NO